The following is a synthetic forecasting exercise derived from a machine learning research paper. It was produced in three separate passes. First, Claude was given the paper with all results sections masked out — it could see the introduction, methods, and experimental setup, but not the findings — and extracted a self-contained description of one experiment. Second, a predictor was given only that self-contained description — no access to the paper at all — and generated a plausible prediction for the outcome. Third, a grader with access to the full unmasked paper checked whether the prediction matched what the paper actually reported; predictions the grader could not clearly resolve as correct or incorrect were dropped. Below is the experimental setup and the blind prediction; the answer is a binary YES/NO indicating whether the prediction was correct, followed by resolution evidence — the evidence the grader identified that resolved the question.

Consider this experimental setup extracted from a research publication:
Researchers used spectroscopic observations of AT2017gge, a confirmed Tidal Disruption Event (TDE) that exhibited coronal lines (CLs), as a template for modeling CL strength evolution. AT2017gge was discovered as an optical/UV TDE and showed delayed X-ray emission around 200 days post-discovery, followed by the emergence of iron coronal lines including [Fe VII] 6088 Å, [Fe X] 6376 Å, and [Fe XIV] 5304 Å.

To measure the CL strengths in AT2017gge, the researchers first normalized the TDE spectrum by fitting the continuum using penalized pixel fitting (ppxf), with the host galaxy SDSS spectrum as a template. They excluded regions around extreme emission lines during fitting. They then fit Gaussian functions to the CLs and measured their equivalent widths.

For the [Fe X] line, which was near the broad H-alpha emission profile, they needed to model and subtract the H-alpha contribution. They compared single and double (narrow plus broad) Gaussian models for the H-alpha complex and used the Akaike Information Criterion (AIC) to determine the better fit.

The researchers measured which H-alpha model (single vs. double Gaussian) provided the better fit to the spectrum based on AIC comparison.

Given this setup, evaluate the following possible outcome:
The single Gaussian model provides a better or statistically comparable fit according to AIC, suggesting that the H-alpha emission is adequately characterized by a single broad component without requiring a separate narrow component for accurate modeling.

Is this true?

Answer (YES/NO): NO